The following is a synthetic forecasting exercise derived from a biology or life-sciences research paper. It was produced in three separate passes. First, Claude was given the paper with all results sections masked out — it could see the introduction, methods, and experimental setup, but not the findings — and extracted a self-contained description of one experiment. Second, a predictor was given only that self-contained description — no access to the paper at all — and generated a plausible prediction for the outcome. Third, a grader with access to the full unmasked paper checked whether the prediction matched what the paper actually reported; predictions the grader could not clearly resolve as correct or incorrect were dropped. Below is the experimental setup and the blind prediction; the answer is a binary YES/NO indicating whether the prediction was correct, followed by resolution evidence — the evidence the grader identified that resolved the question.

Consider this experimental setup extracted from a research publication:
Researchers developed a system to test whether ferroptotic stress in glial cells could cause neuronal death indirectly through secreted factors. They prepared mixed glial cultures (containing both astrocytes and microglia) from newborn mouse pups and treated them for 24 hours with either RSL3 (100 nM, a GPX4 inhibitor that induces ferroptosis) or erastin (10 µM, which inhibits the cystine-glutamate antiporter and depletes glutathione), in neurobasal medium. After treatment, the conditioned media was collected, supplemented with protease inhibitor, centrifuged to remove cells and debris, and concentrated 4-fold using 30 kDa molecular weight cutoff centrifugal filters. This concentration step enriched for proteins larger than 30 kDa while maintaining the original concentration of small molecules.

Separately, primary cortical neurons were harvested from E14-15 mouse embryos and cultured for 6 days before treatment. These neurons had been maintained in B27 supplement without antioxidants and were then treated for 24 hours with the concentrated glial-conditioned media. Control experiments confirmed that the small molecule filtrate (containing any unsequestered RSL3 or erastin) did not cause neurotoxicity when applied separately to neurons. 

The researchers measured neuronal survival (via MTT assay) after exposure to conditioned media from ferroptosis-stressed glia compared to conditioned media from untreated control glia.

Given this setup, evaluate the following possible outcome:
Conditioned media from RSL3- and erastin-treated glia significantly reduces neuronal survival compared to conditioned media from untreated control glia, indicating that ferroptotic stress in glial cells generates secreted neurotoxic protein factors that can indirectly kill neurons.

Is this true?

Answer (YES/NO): YES